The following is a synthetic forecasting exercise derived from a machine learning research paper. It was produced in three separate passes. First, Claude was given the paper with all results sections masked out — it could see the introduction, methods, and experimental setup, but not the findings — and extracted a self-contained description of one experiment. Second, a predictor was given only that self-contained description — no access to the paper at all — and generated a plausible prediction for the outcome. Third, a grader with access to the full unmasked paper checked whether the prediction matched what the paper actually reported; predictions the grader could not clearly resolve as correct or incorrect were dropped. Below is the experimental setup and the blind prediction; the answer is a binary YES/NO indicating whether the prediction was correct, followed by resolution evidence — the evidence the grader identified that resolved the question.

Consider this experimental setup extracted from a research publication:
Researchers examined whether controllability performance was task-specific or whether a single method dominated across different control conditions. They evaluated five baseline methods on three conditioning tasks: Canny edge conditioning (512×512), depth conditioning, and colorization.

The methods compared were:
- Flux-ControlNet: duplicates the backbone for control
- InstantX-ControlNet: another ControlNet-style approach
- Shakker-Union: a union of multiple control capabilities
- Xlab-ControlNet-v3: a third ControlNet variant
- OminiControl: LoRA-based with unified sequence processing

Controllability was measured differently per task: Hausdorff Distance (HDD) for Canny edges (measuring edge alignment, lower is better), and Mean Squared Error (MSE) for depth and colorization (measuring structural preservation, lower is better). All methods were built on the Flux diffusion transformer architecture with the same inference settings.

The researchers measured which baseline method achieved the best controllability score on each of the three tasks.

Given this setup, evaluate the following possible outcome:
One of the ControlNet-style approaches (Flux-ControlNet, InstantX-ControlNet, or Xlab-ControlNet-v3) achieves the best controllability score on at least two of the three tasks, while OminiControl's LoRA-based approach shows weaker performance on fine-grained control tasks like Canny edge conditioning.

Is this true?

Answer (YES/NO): NO